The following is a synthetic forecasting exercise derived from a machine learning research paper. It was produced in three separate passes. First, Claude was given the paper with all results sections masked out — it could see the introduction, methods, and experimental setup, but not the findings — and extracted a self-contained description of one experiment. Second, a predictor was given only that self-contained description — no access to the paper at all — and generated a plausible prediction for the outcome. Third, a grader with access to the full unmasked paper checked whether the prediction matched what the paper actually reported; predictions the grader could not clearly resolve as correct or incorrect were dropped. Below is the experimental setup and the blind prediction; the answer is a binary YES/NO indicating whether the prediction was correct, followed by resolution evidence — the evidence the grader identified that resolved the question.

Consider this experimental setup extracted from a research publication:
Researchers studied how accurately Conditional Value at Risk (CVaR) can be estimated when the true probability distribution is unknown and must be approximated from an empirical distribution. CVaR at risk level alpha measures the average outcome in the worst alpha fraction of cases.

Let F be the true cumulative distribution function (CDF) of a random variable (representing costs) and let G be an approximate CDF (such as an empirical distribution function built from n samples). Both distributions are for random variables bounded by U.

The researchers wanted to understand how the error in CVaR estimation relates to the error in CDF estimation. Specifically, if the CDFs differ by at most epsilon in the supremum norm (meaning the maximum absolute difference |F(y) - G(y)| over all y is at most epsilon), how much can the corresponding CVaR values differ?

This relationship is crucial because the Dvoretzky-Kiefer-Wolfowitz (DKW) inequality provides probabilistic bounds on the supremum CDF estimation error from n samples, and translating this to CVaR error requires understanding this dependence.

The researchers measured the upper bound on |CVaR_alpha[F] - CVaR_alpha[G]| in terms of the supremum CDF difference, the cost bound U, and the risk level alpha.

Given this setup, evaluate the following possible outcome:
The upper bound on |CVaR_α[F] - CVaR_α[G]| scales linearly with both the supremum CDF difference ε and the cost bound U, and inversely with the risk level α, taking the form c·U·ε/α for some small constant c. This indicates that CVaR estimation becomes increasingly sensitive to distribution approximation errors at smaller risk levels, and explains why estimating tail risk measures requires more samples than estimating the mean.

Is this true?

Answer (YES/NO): YES